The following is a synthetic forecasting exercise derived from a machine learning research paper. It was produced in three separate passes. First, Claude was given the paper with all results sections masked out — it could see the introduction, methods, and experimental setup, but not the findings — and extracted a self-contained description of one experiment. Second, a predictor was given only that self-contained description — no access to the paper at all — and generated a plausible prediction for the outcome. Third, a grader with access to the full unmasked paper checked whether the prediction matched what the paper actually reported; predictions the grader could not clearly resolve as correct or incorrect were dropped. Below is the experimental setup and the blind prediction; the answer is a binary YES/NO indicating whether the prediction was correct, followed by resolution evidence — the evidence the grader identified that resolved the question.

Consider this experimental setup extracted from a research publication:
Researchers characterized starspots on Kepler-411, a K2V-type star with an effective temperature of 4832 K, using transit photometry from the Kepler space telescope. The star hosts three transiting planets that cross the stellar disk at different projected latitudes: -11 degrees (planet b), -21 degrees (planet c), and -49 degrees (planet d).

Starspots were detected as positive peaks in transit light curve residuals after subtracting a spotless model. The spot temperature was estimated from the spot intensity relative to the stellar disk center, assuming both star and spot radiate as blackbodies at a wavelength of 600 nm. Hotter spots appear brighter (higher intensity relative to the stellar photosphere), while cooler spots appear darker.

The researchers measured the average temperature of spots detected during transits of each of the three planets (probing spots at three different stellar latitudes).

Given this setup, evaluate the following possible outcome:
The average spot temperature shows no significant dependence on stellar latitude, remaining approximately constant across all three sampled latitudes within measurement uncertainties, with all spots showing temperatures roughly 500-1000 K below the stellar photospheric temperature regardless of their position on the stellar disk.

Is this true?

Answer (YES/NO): NO